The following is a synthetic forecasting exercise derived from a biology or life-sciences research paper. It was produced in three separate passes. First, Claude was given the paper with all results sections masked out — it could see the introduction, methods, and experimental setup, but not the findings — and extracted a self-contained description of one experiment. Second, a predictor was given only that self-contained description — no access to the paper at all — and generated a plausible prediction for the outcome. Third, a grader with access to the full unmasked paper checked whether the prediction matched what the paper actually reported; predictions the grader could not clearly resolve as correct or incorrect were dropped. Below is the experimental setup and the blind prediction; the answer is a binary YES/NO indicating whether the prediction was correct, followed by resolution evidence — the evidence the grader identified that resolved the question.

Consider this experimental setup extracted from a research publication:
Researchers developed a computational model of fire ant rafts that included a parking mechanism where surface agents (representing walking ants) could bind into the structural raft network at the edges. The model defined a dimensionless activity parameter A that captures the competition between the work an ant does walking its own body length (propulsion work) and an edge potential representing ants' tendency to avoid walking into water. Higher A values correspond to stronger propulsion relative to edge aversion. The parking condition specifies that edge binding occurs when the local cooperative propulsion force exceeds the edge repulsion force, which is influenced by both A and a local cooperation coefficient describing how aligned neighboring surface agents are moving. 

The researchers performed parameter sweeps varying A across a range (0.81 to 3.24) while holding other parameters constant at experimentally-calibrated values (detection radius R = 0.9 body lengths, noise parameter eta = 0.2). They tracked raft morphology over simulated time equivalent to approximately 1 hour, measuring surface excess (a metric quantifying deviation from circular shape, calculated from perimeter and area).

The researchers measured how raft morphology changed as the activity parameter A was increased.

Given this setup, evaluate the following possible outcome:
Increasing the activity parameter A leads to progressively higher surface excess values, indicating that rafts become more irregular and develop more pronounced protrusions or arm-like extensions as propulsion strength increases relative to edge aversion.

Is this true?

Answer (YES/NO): NO